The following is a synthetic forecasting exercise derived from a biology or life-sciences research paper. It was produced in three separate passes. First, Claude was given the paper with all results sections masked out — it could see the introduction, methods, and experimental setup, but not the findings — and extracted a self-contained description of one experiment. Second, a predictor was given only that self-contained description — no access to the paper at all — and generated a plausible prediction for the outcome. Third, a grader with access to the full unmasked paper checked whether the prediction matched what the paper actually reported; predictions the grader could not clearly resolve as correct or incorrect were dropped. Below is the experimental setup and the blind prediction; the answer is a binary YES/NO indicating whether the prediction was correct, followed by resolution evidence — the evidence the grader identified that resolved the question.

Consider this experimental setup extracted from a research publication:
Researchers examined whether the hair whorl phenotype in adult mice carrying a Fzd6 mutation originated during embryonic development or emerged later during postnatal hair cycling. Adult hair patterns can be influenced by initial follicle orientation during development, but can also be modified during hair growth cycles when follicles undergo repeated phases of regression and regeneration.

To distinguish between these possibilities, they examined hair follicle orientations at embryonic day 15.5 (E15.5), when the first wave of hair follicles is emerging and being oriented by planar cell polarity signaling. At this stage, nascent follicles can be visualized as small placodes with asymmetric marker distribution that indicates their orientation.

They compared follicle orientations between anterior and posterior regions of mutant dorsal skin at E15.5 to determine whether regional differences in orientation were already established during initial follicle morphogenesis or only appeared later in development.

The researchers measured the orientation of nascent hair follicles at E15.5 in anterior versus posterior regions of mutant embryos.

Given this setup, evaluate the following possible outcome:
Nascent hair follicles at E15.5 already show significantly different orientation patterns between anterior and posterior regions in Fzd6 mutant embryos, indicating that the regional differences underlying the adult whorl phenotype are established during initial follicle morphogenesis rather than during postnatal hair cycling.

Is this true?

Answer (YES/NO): YES